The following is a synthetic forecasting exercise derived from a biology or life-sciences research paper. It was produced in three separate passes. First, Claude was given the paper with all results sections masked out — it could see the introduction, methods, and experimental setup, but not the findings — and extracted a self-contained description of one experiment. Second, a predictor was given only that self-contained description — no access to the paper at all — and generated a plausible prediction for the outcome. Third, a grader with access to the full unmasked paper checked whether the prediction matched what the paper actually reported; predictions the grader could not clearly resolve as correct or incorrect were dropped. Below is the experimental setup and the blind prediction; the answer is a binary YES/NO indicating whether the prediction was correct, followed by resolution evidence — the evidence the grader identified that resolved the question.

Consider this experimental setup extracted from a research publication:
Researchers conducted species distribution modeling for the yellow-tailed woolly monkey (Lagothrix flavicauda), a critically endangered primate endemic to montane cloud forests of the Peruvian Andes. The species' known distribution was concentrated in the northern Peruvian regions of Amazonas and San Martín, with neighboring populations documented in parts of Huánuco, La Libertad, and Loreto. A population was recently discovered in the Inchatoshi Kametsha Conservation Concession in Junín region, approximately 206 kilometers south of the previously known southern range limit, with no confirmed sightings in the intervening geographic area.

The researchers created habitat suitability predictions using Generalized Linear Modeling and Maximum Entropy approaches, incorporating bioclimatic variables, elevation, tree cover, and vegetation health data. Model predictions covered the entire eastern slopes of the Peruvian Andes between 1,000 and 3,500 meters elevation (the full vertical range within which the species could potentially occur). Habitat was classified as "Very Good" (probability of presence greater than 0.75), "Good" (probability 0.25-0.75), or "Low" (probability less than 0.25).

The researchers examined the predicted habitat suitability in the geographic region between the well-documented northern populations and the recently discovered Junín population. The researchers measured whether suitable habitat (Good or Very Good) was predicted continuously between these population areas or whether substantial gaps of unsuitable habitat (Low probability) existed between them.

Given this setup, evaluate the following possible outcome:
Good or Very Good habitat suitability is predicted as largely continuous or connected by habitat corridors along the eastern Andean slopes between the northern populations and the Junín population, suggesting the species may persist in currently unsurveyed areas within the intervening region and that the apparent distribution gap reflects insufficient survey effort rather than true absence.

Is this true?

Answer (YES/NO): NO